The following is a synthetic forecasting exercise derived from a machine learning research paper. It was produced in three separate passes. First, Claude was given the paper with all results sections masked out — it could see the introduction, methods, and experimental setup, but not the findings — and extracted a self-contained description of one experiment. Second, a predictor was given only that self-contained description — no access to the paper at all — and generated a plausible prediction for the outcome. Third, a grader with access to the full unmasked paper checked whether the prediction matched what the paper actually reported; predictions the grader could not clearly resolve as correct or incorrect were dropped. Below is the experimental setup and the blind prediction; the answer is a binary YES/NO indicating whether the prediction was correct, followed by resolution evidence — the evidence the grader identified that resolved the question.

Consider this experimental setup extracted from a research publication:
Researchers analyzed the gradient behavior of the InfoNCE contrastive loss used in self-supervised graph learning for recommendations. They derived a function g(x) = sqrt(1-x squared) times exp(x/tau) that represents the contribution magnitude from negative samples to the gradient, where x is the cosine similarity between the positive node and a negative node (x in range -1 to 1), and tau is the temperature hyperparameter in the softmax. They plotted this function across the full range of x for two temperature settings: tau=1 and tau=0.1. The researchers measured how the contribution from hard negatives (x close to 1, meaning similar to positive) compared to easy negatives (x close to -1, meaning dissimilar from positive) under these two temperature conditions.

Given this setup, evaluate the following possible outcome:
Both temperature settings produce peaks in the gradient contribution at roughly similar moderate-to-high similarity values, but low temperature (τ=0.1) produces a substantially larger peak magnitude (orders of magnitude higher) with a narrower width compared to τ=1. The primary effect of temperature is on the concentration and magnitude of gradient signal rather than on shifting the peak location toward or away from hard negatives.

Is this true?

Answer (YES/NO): NO